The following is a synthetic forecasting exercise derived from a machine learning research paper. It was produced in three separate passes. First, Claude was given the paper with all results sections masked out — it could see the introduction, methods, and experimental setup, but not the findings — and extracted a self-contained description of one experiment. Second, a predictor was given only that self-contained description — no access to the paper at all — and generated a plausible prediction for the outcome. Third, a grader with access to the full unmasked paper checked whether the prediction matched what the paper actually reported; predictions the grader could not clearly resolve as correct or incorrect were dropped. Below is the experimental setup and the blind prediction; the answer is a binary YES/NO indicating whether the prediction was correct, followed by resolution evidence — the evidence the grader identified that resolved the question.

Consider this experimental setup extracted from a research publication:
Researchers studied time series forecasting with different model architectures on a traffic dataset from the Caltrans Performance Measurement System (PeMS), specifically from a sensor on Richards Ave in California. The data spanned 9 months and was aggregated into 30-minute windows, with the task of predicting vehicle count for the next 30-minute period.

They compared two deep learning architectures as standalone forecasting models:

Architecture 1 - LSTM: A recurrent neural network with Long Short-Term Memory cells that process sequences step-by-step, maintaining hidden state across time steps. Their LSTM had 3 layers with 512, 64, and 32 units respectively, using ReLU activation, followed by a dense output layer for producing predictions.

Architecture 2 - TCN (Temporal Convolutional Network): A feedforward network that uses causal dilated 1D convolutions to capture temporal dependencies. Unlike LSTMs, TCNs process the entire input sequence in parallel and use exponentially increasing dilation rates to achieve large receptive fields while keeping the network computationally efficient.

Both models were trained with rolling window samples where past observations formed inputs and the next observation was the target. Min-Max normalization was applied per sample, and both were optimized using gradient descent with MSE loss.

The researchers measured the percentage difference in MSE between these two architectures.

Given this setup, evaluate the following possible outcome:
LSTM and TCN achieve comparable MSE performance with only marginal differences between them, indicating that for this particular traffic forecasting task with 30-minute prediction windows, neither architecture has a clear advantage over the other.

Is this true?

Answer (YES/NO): YES